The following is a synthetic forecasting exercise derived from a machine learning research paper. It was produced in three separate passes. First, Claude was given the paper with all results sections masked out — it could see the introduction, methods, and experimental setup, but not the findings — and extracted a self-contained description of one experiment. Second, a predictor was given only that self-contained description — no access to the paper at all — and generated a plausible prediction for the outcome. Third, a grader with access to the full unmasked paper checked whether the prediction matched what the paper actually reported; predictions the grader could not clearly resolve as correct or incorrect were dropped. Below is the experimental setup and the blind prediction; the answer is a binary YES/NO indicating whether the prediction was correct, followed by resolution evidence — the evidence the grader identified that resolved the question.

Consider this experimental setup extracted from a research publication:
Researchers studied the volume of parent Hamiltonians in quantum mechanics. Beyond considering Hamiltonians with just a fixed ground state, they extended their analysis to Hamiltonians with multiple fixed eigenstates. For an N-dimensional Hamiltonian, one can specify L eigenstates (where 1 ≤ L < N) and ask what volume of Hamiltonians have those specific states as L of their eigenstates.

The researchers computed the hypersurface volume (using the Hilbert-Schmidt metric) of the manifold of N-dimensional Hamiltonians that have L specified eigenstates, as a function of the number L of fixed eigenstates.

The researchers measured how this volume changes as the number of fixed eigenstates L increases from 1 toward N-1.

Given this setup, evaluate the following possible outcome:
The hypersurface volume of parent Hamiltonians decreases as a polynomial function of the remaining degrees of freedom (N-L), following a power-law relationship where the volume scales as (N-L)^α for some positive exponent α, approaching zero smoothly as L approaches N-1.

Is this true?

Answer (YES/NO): NO